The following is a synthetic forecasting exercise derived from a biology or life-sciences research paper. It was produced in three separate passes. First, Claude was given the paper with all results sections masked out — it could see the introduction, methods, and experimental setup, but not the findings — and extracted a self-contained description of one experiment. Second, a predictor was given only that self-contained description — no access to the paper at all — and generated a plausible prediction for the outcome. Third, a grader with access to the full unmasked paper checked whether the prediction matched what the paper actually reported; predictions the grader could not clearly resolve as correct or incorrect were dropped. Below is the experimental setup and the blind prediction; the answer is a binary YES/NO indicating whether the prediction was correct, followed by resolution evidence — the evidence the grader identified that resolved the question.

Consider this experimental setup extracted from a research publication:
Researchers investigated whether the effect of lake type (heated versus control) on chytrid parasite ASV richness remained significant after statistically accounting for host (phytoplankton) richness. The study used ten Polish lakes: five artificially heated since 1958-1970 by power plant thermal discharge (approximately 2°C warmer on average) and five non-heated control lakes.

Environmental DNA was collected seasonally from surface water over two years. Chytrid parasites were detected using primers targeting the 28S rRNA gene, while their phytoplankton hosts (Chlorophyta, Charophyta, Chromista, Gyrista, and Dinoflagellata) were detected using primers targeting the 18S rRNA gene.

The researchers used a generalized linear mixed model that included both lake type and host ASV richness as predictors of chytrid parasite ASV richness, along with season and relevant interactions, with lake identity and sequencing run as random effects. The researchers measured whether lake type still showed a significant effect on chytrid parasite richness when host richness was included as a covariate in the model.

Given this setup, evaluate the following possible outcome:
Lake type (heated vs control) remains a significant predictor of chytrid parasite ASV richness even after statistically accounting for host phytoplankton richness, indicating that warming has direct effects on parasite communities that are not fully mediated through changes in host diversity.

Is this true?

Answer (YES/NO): YES